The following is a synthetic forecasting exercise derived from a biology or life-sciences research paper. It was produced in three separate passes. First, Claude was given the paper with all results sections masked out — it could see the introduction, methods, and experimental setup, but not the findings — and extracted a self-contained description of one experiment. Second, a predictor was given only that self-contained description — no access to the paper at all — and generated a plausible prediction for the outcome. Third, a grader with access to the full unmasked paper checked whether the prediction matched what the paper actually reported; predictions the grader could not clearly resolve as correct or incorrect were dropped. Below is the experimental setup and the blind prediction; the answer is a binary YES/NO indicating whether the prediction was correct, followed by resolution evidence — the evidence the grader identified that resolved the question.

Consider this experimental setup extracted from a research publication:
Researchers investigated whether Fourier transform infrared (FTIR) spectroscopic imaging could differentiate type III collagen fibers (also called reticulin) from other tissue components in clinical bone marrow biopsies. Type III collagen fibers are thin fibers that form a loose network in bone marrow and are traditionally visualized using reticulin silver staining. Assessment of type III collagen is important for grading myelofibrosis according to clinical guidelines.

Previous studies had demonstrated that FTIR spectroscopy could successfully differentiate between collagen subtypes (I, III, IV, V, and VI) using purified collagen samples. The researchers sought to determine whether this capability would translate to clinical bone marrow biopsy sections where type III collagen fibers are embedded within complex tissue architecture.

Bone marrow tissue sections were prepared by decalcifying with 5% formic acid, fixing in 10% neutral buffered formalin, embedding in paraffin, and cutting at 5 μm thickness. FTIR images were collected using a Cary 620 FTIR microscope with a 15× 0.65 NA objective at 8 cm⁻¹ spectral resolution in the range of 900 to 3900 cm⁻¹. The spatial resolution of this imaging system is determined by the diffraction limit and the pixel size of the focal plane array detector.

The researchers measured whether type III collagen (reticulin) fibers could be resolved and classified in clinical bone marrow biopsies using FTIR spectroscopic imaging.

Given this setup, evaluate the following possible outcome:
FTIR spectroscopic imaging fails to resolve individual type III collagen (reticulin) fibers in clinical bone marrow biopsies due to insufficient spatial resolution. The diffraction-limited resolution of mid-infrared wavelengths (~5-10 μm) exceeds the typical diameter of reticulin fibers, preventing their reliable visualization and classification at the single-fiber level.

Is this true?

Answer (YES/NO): YES